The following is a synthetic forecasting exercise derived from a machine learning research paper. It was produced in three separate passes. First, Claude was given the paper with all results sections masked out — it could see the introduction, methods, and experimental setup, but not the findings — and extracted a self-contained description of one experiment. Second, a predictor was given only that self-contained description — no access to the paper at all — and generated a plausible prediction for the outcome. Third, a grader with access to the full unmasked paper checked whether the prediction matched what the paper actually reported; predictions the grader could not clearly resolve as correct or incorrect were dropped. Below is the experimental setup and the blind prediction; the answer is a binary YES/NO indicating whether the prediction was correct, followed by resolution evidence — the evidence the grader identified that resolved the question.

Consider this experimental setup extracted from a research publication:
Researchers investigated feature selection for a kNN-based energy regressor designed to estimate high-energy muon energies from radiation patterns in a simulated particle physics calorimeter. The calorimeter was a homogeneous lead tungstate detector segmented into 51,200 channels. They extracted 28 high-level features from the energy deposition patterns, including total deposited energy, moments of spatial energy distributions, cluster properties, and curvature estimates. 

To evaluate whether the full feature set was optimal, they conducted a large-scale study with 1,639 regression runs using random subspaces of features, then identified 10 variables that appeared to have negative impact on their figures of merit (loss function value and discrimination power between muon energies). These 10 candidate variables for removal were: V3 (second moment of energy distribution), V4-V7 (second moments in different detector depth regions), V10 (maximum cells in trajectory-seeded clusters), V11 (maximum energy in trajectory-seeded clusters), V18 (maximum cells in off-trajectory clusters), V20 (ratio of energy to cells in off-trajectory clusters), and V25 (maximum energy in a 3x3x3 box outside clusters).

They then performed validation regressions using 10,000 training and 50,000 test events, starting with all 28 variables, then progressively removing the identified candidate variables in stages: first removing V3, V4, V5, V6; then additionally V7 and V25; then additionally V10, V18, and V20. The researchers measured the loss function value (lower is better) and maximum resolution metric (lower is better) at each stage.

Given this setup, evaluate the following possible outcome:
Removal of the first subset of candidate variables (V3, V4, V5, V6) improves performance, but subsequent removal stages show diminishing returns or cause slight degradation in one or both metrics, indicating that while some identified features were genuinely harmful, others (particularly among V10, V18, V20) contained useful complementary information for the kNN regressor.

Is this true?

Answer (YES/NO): YES